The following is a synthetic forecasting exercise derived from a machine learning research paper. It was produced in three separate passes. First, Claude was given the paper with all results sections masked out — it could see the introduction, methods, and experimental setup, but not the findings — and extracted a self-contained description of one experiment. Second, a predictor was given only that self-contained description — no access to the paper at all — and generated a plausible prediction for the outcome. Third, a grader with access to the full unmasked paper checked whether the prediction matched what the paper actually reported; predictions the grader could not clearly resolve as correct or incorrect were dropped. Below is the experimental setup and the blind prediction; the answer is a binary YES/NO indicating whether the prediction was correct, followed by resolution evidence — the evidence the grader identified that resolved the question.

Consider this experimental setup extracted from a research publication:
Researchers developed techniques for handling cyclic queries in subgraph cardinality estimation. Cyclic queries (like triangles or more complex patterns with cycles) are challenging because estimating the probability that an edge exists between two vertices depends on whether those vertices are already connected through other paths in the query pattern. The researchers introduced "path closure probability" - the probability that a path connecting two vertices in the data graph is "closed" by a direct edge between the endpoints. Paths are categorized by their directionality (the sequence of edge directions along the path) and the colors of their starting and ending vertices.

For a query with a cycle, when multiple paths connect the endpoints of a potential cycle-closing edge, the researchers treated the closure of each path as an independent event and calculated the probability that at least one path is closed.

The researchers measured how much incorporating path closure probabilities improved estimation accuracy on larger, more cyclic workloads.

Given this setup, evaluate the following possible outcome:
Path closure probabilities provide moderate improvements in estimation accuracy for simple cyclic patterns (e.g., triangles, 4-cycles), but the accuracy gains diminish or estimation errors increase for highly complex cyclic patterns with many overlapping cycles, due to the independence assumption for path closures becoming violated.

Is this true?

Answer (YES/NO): NO